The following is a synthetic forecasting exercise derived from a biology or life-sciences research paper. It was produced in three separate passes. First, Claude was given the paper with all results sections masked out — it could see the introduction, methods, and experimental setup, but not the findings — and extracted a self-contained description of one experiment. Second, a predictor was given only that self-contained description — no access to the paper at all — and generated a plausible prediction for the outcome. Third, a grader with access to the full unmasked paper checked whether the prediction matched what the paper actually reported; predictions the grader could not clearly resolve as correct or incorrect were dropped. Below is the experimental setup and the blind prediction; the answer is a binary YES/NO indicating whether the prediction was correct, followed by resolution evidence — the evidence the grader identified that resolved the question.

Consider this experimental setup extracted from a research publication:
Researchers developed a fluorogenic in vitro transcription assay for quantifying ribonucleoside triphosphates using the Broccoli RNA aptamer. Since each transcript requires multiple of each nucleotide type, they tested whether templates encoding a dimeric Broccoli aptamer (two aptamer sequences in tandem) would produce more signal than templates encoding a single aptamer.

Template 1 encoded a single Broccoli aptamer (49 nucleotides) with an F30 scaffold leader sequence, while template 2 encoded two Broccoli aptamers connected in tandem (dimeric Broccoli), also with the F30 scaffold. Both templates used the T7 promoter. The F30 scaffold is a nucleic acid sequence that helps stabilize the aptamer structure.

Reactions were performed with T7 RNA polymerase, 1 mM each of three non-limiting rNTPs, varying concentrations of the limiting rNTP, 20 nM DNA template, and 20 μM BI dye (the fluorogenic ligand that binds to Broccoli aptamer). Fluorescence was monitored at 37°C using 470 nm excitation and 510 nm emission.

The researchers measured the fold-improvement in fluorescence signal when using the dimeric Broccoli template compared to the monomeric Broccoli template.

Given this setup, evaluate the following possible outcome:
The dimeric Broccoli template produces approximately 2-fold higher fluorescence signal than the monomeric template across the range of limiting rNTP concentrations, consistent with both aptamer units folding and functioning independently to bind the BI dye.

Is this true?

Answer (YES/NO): NO